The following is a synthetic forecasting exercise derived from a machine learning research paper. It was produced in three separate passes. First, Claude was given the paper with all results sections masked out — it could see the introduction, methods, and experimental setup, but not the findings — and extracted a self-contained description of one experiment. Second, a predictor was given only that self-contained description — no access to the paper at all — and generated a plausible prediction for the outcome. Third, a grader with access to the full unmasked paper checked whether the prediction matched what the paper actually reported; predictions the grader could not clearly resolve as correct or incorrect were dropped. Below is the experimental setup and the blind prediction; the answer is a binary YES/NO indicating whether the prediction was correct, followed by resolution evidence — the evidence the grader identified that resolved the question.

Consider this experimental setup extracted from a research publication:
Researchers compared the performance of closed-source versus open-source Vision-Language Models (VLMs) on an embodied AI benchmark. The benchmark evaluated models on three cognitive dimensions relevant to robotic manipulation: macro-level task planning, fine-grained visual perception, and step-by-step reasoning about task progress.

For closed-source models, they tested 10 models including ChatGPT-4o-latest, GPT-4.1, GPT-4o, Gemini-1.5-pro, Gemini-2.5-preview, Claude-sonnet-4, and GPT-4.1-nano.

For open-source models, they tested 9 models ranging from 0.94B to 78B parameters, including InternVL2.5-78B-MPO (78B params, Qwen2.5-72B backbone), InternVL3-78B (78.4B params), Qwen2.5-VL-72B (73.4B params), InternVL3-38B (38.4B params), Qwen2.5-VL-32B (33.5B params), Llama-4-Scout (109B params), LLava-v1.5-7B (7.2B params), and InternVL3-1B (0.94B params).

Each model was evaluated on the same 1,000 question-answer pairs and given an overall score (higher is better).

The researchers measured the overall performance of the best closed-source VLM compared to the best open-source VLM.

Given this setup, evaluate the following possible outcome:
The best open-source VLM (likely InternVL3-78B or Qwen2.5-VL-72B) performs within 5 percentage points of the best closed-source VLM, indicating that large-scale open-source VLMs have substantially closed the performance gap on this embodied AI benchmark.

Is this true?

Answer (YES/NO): YES